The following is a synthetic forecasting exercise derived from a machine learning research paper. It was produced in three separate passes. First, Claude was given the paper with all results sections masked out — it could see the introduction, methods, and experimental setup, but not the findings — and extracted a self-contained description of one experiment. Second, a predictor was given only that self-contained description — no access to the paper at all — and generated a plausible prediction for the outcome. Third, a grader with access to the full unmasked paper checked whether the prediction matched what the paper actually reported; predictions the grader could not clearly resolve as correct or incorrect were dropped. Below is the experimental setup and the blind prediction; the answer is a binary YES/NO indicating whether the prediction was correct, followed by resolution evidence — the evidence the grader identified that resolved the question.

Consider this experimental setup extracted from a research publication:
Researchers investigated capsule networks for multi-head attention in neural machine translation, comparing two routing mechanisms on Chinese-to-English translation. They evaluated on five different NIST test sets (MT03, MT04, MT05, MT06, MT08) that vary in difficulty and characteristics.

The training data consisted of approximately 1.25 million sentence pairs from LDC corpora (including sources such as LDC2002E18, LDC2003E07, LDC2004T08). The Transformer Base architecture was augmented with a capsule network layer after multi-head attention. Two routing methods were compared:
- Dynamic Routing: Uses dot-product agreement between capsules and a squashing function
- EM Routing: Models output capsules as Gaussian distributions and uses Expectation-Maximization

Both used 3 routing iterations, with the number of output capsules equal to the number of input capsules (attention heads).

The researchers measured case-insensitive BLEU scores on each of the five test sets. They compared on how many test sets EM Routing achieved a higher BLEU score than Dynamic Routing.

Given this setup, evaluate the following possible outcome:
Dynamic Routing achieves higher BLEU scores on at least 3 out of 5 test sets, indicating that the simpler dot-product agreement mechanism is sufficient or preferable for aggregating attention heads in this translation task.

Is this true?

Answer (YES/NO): NO